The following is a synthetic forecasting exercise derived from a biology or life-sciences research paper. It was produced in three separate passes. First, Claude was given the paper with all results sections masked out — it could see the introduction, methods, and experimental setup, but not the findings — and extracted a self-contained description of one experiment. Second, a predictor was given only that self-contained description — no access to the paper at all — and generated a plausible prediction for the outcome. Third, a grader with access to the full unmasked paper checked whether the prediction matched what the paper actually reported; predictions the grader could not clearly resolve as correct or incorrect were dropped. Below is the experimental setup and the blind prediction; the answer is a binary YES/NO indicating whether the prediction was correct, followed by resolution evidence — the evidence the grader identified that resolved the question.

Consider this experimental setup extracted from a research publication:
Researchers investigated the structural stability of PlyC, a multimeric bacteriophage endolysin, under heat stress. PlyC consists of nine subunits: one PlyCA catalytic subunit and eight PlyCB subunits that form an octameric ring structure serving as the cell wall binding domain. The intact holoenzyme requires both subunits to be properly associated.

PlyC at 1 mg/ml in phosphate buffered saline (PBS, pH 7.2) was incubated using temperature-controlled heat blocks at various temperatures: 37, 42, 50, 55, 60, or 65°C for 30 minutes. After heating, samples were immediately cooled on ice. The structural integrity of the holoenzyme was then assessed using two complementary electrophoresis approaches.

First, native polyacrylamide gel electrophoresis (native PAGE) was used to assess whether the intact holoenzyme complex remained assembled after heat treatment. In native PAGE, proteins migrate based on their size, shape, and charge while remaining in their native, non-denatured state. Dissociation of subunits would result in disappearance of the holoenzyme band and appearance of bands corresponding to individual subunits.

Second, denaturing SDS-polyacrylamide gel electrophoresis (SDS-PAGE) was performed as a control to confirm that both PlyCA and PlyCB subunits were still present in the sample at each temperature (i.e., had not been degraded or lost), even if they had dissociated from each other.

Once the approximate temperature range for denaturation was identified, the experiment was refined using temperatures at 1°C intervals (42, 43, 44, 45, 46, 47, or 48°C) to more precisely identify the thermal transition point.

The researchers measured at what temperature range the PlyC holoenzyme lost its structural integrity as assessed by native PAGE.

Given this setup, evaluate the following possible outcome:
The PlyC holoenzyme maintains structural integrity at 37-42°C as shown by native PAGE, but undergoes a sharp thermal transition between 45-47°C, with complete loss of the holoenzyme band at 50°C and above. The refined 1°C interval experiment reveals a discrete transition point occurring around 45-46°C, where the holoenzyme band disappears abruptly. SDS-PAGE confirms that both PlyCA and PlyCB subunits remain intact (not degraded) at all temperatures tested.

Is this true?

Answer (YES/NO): YES